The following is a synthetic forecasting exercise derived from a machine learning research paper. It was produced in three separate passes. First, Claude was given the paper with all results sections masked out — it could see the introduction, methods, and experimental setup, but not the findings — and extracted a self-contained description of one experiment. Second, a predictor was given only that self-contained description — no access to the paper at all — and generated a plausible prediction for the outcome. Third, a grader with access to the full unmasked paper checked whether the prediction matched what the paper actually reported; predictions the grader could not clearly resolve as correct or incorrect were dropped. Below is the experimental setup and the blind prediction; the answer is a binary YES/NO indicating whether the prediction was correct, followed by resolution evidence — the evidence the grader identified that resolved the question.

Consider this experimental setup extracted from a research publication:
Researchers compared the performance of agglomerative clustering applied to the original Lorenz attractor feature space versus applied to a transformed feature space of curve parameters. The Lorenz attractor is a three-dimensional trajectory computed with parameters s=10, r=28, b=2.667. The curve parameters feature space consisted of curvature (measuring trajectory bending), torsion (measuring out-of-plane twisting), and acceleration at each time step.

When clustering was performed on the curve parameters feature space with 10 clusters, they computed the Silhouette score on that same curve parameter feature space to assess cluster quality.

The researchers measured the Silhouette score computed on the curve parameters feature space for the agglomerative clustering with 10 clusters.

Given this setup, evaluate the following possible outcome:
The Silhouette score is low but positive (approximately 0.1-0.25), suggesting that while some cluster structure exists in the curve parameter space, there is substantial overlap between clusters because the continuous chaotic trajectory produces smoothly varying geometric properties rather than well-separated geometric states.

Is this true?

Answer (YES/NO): NO